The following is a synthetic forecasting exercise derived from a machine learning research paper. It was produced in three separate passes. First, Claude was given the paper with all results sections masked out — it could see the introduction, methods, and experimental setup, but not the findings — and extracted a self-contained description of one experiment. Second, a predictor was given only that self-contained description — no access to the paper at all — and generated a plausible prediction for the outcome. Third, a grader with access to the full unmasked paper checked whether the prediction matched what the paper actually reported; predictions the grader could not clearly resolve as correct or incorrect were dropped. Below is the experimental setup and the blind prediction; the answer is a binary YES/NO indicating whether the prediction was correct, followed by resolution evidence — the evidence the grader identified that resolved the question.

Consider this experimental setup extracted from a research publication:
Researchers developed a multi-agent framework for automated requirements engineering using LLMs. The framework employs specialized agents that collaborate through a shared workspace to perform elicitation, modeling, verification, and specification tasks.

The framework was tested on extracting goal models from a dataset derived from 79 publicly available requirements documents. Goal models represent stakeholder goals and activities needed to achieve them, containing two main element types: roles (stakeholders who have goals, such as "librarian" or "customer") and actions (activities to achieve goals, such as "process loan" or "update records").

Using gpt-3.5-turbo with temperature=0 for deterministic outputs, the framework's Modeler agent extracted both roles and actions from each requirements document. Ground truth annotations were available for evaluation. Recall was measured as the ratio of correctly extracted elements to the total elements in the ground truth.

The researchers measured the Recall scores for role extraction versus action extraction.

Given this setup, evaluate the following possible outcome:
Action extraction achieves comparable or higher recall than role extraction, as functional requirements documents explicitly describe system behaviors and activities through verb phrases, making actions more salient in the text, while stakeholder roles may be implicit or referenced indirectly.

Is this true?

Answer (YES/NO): YES